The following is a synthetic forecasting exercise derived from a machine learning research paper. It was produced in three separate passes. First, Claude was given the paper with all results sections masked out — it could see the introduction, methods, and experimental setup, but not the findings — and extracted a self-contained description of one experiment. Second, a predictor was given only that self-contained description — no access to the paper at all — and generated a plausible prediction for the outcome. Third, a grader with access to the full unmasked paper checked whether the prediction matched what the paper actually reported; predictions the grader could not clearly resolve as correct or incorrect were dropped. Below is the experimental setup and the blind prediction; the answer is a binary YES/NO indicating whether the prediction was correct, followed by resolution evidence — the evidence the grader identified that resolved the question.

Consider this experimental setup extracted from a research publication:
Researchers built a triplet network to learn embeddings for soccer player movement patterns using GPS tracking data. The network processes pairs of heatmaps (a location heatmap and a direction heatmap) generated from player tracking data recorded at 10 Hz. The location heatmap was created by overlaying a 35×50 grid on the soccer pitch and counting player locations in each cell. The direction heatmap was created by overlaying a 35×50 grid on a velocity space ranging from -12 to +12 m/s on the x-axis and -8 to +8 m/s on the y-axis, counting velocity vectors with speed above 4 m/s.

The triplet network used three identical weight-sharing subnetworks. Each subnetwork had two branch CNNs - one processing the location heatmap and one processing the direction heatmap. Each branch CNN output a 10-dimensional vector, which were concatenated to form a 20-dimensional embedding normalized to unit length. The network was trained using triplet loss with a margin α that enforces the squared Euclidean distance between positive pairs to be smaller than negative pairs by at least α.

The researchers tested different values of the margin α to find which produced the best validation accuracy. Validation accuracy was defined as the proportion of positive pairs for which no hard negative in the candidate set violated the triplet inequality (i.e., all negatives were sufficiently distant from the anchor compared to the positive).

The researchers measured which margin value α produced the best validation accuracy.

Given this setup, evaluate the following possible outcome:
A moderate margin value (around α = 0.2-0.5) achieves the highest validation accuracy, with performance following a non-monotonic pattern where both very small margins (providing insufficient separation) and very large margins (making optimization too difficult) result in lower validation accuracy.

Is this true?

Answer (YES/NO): NO